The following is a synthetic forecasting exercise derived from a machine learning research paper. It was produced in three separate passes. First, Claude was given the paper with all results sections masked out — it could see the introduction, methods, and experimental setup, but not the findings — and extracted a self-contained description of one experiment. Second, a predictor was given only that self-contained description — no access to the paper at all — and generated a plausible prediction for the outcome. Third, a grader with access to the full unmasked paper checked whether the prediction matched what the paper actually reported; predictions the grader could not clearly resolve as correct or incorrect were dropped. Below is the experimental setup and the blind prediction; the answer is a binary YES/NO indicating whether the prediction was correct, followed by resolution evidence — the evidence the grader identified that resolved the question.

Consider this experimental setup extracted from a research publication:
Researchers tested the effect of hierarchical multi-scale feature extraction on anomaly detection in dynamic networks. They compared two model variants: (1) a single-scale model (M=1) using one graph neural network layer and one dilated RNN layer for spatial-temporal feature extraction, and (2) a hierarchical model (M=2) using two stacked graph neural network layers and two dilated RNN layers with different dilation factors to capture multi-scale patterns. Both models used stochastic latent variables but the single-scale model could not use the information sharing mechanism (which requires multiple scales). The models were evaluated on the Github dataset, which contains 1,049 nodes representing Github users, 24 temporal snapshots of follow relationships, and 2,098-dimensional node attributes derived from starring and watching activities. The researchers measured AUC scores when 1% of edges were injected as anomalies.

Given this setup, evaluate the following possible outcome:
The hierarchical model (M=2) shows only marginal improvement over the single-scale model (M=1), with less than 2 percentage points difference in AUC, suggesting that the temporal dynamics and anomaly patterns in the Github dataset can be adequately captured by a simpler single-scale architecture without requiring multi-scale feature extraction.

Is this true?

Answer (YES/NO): NO